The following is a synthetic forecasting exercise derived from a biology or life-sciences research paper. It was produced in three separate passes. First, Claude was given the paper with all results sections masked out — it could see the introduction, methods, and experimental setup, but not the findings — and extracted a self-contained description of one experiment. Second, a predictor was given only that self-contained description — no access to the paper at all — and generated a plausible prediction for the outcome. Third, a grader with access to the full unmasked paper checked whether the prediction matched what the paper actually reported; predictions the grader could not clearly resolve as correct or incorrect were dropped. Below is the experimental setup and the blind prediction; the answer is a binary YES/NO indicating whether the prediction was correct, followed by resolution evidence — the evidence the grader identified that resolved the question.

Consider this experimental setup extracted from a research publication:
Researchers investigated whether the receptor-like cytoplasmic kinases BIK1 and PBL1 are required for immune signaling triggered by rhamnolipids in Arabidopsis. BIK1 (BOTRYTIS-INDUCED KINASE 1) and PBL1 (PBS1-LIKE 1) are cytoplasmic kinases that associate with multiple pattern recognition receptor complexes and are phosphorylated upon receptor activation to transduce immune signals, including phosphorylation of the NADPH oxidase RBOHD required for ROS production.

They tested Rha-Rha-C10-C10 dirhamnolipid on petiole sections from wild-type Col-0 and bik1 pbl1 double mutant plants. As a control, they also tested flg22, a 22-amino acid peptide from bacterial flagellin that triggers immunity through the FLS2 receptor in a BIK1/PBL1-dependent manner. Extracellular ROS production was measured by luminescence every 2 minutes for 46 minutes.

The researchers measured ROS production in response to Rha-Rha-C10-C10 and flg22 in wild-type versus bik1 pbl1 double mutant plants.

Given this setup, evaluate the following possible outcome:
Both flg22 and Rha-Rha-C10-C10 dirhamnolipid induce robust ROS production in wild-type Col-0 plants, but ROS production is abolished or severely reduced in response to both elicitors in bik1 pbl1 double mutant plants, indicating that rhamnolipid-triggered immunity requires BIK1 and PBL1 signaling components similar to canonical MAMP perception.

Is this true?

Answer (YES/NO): NO